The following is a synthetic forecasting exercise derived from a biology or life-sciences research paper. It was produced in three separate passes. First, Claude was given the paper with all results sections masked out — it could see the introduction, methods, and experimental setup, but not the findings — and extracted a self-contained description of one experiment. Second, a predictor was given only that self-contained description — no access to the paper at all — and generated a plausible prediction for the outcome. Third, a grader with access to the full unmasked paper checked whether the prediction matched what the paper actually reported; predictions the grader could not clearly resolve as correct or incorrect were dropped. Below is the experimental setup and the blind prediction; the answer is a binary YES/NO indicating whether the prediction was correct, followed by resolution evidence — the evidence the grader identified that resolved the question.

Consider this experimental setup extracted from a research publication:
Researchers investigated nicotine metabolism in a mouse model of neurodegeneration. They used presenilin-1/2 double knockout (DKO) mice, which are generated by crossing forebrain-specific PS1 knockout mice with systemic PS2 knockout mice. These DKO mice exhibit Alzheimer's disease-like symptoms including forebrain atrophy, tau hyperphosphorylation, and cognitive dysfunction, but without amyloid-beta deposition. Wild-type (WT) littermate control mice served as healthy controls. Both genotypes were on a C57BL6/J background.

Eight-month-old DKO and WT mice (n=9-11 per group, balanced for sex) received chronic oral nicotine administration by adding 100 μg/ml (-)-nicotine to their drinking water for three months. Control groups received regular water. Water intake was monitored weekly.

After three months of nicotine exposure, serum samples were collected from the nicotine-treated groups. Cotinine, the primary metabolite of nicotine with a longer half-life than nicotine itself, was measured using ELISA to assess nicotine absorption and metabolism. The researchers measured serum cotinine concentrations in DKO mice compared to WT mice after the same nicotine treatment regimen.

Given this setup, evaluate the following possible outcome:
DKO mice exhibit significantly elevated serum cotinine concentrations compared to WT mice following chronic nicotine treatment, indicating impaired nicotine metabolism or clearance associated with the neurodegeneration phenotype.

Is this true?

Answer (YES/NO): YES